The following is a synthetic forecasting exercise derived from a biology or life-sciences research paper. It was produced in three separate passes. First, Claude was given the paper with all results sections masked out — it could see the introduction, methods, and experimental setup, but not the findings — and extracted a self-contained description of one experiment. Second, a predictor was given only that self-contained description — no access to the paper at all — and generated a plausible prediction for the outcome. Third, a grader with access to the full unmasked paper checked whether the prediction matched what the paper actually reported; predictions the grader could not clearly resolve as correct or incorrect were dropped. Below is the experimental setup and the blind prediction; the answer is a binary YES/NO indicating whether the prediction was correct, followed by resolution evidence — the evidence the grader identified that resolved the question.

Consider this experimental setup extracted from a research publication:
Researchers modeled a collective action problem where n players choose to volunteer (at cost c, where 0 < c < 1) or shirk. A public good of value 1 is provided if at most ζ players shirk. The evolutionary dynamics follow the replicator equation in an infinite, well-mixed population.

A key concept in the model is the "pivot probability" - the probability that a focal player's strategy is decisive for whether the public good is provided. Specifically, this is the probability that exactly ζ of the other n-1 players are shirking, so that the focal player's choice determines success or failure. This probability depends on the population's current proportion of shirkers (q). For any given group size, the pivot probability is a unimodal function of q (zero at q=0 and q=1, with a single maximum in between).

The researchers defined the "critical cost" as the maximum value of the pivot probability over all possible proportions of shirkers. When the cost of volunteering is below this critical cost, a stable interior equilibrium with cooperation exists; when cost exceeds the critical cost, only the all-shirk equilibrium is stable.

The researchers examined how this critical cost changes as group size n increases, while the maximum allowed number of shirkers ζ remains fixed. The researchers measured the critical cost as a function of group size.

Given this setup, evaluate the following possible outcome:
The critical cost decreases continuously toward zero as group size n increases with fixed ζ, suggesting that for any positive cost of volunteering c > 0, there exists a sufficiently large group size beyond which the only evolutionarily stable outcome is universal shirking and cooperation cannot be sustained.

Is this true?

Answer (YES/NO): NO